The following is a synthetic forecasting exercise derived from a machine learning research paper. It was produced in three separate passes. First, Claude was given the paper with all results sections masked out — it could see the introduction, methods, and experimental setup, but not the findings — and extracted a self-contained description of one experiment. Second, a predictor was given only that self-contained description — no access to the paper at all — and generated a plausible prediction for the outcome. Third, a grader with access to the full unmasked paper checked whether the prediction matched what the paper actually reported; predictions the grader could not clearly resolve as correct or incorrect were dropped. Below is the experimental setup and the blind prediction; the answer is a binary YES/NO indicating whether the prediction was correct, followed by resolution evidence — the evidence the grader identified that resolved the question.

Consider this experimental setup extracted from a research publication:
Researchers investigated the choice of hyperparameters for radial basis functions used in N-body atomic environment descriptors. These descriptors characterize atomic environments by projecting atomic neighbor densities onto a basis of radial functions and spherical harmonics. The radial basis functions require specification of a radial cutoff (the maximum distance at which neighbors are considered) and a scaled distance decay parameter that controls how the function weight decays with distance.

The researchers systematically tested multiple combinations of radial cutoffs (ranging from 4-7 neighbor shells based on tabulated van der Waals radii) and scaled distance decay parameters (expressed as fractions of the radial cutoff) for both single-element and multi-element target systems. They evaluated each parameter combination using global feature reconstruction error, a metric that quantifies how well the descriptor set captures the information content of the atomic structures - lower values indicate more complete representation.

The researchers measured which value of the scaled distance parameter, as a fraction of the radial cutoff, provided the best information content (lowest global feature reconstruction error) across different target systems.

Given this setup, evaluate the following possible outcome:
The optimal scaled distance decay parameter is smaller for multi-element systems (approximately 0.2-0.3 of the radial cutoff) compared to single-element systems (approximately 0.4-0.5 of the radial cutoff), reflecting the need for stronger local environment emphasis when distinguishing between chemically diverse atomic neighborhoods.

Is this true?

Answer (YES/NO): NO